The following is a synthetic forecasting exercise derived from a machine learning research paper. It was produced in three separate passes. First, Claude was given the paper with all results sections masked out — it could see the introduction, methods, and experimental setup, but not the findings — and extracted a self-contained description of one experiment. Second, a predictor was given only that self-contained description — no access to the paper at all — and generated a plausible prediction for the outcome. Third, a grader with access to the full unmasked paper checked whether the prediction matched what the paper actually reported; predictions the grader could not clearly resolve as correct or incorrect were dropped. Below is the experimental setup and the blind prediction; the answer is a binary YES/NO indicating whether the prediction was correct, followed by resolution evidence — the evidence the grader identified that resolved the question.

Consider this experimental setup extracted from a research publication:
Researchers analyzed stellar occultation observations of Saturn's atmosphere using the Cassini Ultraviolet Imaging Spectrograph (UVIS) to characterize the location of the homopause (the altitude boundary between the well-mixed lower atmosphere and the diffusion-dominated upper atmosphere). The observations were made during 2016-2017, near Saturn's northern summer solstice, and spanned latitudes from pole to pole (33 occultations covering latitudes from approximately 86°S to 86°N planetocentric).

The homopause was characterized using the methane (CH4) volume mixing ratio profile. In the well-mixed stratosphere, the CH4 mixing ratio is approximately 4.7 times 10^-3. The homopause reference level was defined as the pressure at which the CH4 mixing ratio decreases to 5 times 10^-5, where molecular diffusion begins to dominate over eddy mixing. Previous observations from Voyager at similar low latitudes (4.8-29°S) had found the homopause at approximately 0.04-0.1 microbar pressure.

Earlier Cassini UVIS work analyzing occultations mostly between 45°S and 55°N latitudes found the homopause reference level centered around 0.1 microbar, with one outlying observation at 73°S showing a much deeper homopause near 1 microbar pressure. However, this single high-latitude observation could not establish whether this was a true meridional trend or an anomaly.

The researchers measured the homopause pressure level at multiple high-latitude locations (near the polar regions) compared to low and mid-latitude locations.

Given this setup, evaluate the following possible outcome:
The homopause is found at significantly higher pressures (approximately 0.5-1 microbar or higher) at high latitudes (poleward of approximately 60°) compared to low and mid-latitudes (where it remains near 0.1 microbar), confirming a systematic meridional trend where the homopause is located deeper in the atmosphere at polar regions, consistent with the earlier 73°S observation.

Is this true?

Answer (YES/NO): YES